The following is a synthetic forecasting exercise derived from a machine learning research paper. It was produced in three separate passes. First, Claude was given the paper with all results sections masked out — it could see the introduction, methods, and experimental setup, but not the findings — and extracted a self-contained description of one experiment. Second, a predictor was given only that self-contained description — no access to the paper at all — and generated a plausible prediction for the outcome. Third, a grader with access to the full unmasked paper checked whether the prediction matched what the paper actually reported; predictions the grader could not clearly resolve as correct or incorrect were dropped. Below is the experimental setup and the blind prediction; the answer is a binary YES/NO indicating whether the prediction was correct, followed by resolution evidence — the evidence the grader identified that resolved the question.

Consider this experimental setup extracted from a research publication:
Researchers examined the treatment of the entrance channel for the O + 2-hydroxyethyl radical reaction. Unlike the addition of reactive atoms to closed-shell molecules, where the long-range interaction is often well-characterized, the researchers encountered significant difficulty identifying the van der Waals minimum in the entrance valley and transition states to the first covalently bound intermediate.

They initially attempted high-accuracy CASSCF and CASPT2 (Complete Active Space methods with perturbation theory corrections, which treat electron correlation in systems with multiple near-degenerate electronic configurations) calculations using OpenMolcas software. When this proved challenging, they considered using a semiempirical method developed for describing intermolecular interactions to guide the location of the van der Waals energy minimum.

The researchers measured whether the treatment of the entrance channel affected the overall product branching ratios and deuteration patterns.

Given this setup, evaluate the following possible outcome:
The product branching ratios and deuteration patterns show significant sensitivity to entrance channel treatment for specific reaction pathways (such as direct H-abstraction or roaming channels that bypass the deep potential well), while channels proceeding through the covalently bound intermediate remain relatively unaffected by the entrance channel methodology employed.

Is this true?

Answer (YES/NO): NO